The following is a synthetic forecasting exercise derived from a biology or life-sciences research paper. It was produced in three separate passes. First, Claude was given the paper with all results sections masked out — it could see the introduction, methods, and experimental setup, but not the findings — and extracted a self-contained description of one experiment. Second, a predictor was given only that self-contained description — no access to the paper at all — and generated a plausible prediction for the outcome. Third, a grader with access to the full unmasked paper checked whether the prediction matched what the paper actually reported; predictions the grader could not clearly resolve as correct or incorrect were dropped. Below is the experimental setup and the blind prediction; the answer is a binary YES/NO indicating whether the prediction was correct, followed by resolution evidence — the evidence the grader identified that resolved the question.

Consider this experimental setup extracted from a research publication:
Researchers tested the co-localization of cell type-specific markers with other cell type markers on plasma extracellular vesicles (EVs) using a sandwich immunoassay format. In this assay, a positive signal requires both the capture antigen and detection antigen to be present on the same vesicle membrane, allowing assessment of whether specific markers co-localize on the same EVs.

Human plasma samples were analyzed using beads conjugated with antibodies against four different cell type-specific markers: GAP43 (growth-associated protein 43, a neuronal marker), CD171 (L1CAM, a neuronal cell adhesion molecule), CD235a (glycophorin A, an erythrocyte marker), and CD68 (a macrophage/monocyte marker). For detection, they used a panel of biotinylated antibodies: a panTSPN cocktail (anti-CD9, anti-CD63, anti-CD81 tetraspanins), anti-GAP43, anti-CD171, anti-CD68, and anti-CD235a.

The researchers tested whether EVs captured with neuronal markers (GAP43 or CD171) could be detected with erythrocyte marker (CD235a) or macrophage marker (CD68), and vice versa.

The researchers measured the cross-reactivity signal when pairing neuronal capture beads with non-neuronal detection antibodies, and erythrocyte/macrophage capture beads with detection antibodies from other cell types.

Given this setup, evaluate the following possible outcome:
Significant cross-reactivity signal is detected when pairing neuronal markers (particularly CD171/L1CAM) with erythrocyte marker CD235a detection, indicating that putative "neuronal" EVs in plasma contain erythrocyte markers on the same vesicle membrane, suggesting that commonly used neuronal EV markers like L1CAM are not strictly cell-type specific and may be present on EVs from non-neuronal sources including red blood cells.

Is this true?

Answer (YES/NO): NO